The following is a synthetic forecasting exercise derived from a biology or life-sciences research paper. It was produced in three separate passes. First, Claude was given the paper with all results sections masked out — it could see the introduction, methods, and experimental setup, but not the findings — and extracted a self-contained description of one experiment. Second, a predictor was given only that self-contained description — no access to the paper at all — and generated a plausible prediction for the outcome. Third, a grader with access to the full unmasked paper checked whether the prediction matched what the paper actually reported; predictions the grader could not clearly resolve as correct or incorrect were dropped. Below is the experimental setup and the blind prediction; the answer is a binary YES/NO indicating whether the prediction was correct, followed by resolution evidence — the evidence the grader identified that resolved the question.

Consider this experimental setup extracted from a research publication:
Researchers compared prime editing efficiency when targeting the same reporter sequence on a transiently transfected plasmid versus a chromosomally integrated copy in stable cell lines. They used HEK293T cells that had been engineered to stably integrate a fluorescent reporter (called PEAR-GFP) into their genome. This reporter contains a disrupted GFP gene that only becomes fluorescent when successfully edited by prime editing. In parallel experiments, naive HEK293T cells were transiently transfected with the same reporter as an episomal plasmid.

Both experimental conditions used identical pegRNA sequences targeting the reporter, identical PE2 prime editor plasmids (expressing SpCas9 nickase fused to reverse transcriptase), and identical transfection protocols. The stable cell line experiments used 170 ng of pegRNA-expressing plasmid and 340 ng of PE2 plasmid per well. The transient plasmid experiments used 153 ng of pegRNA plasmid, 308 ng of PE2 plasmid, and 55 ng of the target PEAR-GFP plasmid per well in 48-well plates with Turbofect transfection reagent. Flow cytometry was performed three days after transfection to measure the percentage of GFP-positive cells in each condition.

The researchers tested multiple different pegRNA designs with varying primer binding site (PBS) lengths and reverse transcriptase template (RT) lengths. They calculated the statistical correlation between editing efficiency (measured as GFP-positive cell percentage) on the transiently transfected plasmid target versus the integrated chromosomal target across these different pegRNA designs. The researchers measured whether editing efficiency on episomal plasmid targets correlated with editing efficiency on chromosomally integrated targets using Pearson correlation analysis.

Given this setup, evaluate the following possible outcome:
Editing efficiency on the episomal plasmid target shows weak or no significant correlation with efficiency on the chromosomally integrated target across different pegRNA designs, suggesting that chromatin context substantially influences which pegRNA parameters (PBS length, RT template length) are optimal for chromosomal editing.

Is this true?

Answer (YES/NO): NO